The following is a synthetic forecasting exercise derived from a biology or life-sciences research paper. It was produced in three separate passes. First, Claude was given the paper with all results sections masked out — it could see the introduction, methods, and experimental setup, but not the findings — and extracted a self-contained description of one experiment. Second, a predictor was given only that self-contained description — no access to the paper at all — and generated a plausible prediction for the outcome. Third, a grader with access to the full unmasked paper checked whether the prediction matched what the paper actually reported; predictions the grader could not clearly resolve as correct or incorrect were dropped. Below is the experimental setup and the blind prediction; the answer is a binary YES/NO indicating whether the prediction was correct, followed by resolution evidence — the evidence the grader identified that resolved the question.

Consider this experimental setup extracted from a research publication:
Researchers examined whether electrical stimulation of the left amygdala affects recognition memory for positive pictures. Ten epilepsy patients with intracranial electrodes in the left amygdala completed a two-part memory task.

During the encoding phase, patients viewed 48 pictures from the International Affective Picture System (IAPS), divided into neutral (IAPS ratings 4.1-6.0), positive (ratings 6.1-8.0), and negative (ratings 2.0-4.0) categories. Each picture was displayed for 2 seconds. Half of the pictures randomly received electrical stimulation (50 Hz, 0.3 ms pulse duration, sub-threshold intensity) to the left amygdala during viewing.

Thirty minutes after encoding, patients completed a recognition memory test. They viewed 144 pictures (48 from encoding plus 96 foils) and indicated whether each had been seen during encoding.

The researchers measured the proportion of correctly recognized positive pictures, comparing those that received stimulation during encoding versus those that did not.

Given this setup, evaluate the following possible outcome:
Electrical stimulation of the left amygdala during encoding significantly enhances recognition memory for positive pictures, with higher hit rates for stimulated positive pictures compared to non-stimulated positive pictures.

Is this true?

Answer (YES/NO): NO